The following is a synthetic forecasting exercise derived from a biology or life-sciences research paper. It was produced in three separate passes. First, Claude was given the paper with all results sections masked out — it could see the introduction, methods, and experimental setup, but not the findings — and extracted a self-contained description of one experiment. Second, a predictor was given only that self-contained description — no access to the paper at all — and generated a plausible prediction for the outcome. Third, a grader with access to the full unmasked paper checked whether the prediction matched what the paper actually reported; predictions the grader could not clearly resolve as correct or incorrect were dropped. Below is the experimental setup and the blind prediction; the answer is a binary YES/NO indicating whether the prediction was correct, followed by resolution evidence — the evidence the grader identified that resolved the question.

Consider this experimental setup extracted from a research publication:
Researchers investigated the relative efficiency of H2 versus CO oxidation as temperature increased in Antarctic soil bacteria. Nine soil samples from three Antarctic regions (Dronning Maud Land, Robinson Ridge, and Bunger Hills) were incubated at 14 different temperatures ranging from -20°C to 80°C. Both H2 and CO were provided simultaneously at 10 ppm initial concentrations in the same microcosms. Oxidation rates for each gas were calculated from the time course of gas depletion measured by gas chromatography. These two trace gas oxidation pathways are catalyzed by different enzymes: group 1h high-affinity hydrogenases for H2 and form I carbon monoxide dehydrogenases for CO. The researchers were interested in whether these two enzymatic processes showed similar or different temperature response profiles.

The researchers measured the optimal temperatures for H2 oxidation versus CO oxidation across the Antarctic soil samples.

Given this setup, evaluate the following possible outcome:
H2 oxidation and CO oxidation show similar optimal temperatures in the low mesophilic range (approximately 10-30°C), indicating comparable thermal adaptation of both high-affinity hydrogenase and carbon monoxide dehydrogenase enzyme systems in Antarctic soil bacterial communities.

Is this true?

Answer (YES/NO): NO